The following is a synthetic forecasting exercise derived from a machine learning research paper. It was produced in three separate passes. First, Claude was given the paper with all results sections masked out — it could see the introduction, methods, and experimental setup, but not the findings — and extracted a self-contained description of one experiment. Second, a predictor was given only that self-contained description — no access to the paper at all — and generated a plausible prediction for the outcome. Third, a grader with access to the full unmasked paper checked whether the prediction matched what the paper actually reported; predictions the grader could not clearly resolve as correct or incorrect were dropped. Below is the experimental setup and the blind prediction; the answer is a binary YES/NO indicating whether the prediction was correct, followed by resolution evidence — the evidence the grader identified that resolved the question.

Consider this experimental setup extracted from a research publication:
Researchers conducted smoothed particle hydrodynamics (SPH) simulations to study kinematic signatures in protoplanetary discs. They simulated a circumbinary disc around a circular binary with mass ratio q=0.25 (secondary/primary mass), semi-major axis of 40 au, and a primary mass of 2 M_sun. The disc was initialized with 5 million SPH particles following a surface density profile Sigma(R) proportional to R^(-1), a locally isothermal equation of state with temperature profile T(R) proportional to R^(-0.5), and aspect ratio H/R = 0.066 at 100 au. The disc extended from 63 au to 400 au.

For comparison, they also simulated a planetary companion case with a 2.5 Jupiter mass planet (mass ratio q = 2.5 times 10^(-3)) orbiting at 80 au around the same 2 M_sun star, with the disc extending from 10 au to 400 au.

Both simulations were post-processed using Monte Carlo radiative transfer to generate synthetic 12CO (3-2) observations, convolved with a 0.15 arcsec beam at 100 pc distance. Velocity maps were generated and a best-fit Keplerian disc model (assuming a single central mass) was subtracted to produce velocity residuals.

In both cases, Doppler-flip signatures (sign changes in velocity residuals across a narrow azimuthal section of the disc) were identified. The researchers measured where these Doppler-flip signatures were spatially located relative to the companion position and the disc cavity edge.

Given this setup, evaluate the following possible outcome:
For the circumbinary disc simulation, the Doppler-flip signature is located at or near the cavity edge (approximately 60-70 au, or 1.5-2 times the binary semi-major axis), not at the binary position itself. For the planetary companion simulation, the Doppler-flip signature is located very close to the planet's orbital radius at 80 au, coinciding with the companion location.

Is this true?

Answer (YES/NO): YES